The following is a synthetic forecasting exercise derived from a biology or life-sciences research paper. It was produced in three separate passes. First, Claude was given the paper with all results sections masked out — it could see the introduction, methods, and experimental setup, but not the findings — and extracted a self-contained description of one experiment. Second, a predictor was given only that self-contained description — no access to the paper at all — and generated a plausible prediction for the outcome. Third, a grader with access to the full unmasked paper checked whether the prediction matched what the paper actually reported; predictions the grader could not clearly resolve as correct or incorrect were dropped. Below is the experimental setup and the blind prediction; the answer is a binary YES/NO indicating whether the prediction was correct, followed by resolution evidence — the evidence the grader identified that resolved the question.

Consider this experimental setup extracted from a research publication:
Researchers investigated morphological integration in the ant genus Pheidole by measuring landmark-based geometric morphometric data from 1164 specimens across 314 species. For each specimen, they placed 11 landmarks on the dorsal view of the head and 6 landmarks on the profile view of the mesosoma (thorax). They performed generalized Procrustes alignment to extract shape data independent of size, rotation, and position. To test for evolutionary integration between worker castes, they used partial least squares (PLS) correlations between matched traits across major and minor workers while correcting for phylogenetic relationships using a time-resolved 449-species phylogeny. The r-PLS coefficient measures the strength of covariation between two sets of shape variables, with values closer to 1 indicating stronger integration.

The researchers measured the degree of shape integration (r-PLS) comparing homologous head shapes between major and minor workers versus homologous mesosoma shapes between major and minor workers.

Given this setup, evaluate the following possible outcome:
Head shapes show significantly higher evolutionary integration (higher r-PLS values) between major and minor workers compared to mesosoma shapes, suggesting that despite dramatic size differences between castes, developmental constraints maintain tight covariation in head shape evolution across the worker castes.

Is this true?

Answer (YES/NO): NO